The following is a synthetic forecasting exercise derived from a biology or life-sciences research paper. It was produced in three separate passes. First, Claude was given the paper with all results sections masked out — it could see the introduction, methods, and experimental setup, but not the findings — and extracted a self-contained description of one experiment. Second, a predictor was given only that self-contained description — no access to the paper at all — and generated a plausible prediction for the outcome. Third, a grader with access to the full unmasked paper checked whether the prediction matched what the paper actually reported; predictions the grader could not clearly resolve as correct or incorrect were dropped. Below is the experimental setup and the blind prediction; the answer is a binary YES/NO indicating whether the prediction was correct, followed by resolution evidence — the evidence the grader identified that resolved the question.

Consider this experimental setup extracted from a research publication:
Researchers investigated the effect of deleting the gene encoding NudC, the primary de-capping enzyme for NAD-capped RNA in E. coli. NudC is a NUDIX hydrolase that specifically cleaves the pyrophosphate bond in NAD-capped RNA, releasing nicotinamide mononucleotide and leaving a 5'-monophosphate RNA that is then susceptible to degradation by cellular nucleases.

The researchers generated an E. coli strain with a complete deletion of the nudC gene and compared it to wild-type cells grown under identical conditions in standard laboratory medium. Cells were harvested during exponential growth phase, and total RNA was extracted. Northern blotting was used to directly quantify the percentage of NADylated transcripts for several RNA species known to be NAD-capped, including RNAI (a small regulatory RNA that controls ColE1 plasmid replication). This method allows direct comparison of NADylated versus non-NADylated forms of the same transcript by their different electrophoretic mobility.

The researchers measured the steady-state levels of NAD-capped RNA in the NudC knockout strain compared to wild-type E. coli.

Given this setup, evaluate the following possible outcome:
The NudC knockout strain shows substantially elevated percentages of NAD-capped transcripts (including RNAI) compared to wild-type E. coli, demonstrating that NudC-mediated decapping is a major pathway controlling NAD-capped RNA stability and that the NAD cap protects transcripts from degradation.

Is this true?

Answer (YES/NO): NO